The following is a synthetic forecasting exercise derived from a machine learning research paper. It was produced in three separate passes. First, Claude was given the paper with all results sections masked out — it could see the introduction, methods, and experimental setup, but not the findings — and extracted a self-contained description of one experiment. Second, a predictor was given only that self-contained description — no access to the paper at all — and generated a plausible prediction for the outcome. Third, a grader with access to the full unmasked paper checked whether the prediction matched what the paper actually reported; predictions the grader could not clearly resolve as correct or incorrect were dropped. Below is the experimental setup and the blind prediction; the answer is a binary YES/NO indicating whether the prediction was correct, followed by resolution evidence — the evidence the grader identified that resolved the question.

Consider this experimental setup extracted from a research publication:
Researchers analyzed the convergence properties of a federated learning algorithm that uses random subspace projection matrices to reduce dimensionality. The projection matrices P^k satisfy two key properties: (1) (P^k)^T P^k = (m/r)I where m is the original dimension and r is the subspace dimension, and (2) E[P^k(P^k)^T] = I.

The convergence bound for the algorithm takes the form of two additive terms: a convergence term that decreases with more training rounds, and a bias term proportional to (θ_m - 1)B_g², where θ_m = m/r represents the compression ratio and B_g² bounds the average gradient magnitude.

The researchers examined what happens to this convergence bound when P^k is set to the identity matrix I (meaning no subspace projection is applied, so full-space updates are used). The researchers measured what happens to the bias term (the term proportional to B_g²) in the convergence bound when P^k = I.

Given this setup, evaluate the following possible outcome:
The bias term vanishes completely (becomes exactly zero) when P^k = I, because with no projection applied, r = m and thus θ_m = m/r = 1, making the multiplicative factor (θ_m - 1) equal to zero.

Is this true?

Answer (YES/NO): YES